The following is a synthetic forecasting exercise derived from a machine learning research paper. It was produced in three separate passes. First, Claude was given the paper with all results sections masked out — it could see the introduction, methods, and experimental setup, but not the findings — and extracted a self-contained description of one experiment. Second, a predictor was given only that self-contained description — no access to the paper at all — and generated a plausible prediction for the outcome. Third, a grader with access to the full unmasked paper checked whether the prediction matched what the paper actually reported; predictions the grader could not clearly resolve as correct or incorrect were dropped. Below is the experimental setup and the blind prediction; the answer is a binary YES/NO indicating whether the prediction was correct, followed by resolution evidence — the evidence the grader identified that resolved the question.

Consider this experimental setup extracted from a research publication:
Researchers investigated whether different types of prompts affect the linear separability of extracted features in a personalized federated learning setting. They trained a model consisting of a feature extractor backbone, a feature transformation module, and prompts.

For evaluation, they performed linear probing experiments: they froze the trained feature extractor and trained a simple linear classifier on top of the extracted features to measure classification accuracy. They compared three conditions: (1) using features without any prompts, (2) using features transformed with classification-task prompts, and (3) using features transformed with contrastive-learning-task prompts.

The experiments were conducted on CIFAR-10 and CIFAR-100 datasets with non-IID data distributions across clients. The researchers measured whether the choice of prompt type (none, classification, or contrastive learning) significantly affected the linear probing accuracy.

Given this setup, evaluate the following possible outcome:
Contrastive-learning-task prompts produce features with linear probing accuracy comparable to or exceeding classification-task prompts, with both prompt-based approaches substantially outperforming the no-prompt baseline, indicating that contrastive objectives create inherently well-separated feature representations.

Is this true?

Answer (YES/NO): NO